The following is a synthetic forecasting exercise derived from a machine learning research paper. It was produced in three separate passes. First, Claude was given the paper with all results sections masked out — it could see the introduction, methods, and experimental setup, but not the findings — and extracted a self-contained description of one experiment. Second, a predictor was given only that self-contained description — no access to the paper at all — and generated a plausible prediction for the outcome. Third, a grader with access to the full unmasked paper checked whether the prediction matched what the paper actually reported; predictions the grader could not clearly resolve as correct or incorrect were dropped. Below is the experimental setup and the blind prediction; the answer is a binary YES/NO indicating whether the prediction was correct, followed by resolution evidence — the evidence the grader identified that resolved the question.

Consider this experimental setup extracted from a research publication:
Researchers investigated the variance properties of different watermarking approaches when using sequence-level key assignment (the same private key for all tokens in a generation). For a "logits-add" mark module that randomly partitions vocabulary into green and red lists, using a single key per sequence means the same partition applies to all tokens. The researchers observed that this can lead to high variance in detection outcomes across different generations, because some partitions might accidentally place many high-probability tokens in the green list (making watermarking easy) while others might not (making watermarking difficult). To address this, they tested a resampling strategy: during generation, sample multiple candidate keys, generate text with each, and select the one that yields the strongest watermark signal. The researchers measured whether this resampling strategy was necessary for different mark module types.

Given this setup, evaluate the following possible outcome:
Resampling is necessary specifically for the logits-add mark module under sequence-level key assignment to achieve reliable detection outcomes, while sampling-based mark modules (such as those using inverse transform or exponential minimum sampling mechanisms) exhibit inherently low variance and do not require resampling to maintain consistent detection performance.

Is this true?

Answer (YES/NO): YES